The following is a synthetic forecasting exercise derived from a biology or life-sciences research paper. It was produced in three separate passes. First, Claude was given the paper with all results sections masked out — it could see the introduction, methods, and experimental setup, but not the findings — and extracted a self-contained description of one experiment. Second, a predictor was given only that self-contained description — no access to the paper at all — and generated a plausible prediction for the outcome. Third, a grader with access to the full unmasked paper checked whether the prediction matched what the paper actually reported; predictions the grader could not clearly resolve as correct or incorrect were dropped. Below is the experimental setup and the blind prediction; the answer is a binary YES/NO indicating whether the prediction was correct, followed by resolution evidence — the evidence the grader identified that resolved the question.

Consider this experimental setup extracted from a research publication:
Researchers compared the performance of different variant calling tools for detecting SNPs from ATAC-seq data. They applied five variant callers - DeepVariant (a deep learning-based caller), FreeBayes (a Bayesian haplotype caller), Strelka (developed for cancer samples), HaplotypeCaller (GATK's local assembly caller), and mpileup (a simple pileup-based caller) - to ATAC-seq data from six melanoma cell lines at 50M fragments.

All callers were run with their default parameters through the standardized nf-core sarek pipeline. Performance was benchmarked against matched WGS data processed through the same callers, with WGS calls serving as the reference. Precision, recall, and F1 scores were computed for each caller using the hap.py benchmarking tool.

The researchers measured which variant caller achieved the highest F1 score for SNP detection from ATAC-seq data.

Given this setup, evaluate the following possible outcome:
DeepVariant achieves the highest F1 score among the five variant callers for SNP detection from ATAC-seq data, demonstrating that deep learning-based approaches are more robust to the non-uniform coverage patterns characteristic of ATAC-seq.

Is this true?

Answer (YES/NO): NO